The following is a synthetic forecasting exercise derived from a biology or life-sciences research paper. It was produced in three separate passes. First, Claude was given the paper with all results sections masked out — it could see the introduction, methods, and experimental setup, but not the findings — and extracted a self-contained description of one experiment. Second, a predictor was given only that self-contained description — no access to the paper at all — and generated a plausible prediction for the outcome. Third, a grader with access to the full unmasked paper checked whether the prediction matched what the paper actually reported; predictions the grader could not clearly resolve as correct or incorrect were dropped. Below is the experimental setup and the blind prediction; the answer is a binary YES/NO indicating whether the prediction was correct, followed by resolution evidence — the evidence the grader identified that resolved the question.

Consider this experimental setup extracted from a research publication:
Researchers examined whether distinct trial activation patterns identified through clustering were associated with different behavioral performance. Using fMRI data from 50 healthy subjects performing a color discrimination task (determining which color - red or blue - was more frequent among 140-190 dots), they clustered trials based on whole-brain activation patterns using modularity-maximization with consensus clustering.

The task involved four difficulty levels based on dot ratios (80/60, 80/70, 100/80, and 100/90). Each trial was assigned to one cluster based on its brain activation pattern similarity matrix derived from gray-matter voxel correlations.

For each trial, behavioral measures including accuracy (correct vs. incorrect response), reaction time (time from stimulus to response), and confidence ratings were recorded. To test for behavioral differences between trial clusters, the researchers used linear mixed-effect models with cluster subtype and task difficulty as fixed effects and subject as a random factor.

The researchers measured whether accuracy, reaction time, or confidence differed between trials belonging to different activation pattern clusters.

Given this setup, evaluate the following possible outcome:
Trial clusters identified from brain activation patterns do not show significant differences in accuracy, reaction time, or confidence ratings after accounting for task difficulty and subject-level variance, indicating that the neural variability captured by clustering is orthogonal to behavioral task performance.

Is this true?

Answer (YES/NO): NO